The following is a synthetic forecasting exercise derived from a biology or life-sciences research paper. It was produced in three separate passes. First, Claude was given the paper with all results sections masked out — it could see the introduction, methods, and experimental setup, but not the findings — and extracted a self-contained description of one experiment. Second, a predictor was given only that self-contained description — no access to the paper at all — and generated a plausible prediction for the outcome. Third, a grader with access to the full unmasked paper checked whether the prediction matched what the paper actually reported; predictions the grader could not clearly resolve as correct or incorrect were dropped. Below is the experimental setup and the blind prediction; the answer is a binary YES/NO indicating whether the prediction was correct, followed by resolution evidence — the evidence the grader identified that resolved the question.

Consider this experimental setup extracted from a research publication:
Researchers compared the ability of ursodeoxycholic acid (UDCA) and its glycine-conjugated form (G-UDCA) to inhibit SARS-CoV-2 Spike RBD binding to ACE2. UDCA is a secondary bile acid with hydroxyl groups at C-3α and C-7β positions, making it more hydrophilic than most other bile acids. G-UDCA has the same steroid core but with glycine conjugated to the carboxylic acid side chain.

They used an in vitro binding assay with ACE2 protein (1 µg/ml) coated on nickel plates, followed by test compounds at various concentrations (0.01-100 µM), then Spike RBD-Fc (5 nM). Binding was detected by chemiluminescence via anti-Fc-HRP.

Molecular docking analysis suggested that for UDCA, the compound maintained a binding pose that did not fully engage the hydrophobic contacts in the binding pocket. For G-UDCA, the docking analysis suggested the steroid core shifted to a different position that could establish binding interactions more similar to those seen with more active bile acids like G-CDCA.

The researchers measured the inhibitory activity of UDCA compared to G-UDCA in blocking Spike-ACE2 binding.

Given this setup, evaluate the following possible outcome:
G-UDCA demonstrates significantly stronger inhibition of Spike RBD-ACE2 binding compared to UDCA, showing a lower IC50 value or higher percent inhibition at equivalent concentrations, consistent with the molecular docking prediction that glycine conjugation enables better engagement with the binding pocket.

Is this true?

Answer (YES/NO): YES